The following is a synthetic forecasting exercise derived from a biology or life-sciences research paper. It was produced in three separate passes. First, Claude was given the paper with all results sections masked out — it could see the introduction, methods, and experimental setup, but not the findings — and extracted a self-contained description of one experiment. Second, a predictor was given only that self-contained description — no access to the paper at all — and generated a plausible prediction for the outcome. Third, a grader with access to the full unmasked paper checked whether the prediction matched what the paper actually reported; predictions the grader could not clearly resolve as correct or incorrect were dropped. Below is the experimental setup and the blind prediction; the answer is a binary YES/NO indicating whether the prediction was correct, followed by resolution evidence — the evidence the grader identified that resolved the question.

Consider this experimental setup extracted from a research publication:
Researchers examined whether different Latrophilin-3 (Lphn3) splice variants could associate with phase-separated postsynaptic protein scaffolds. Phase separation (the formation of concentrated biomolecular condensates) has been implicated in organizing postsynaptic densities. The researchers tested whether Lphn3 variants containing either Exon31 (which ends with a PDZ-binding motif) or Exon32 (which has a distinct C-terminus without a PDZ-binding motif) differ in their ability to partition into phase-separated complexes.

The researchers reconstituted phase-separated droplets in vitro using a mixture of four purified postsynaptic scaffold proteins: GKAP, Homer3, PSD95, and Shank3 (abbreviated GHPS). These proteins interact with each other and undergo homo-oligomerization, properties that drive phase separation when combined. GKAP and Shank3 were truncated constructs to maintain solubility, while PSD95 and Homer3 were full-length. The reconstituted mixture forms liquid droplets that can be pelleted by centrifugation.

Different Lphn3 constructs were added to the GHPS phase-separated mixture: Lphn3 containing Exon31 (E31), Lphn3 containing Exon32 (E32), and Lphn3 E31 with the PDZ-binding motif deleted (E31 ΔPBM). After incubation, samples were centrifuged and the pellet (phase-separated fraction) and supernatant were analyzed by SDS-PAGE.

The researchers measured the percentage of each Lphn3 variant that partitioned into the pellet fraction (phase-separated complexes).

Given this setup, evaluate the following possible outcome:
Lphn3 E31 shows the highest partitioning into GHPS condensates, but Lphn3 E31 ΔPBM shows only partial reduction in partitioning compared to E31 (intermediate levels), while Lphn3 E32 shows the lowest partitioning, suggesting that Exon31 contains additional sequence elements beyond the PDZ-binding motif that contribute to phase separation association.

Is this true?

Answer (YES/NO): NO